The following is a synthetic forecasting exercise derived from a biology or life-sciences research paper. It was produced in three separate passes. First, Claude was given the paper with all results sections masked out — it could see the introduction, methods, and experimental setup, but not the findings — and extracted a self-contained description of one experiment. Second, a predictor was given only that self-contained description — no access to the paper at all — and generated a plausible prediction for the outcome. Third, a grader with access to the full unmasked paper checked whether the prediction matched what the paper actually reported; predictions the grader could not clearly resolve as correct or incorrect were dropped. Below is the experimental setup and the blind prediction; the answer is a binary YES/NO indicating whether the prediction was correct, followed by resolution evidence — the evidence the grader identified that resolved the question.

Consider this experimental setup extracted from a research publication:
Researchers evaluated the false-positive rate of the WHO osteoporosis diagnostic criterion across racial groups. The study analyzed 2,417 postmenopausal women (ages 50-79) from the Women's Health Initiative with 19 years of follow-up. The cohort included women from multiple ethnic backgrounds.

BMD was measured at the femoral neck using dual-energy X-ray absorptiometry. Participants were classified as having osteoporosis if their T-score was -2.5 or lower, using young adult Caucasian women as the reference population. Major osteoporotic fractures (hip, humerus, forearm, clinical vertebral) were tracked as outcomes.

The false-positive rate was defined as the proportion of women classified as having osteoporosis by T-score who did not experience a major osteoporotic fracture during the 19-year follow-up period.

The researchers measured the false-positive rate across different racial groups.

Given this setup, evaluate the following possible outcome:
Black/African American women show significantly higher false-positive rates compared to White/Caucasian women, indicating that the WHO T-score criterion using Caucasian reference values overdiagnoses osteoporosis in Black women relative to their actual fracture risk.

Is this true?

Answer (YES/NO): NO